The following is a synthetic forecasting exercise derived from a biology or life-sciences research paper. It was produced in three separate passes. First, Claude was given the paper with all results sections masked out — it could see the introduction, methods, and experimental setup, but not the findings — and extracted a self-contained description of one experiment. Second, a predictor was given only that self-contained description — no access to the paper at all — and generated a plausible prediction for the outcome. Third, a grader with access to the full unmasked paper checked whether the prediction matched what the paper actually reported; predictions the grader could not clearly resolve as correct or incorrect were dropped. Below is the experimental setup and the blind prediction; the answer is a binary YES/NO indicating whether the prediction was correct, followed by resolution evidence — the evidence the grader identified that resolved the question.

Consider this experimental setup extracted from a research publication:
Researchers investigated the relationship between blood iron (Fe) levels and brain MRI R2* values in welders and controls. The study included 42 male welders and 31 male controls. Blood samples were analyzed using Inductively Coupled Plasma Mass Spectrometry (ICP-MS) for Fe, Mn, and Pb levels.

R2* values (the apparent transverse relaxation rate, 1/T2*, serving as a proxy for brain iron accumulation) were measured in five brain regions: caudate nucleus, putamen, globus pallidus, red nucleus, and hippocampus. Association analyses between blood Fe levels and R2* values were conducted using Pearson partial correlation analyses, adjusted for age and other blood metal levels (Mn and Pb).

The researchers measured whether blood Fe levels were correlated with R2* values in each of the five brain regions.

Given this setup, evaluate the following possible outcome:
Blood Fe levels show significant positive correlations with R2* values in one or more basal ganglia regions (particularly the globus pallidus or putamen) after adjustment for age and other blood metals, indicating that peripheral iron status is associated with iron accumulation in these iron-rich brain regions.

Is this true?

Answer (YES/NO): YES